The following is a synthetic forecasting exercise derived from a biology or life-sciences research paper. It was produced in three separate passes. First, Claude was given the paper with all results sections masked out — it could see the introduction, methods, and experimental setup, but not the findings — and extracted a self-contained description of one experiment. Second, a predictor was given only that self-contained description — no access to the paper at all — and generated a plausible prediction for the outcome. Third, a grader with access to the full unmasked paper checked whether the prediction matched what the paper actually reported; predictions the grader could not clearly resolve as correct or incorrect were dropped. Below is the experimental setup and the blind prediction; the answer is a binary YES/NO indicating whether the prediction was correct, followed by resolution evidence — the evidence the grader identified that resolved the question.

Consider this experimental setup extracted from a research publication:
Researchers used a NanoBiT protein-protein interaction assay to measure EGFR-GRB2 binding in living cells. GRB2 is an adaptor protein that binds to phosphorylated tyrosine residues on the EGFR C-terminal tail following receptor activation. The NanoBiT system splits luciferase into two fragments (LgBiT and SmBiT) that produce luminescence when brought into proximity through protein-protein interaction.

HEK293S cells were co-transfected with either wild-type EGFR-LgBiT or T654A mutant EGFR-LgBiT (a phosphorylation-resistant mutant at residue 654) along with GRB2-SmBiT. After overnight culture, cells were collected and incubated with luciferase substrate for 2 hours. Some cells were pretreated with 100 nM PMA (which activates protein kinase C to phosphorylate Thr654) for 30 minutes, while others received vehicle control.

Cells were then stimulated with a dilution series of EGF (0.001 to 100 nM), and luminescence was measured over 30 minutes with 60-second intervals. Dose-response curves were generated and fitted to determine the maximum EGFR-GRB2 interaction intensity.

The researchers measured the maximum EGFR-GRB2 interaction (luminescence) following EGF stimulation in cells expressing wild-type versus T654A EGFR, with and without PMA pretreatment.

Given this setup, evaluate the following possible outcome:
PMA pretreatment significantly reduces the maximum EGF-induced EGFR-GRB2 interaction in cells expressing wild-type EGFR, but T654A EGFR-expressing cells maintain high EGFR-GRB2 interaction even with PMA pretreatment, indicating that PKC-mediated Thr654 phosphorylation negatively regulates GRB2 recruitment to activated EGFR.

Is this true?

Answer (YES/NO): NO